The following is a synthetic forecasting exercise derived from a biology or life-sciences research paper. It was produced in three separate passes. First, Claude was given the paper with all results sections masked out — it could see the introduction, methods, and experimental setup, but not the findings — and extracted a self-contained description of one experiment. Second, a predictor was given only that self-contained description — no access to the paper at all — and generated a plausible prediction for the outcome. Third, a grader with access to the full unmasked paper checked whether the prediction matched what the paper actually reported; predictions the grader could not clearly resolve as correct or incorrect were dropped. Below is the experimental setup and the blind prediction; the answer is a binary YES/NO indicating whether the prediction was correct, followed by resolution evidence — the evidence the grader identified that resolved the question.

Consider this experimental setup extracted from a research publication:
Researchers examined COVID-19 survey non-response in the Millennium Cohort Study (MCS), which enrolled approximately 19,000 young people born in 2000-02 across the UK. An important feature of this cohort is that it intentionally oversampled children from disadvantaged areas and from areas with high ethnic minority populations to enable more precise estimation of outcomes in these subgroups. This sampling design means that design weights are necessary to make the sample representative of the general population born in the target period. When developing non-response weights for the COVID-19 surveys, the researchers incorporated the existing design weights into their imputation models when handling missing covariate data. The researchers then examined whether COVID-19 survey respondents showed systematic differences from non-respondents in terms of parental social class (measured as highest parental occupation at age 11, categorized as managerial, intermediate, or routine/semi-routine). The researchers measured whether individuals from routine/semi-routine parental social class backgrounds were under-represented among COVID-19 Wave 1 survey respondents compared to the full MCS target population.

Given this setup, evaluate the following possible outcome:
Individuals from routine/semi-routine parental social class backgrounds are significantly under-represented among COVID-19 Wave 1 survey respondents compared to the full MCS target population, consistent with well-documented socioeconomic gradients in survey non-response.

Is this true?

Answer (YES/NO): YES